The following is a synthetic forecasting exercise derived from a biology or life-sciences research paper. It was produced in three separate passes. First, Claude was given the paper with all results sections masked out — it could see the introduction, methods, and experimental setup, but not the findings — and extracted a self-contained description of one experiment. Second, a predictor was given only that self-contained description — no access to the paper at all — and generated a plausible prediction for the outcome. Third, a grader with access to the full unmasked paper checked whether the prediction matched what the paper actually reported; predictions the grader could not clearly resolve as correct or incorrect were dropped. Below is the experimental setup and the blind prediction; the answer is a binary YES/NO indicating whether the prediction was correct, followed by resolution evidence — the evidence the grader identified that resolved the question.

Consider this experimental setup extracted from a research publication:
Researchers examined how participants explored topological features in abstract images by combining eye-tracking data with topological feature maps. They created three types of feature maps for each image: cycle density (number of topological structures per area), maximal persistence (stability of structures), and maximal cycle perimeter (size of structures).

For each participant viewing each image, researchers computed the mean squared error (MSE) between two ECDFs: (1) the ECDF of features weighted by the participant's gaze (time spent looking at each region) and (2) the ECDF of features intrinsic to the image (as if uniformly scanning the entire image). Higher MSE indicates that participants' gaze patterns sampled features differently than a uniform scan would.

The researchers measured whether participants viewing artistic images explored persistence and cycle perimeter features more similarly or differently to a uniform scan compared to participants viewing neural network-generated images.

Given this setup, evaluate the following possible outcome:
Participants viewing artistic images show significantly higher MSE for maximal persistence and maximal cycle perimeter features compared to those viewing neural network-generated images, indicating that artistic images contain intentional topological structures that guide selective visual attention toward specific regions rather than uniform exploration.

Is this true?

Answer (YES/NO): NO